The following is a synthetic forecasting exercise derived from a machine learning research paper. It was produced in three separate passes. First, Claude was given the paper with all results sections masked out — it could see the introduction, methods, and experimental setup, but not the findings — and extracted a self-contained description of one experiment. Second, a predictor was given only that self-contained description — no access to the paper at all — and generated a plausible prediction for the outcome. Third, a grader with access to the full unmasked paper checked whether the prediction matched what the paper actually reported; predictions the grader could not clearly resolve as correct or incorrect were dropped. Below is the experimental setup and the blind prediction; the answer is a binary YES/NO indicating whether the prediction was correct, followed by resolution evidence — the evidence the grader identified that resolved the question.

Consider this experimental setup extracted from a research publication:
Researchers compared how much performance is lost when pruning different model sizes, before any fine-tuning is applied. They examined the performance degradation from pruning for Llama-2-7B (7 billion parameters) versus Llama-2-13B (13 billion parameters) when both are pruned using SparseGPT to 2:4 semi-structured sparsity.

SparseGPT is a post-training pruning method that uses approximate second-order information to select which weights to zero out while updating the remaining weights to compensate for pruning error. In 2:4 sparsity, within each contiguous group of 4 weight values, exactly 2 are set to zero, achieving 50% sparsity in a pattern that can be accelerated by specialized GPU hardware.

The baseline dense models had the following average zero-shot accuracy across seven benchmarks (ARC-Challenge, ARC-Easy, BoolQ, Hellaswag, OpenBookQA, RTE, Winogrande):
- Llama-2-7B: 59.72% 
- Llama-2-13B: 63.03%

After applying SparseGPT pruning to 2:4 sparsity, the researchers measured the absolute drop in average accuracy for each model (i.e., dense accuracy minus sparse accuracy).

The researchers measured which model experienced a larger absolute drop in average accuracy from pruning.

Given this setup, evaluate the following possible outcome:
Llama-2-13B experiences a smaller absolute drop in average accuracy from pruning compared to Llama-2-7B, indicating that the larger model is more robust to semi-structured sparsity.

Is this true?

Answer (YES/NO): YES